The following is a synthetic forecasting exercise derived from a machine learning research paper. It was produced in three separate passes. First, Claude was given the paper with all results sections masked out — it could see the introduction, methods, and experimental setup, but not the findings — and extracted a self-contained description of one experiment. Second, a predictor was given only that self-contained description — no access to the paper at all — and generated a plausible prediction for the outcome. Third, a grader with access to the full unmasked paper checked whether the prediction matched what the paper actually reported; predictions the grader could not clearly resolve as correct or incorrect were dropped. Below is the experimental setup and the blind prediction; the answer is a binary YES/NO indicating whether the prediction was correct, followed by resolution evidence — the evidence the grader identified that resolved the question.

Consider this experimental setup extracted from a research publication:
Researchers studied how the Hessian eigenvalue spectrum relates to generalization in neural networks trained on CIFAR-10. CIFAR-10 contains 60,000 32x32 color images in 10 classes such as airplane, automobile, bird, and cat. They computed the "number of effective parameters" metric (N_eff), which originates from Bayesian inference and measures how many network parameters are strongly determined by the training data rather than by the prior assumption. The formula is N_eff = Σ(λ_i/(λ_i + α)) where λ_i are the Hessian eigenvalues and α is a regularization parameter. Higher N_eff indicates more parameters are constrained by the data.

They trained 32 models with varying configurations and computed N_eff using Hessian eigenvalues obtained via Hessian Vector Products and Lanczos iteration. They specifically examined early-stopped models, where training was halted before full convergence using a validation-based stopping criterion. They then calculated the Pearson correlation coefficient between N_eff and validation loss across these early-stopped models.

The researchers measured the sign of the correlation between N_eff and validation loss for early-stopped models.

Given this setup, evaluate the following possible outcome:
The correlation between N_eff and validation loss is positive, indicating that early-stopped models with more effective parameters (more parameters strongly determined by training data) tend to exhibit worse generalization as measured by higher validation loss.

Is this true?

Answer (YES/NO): NO